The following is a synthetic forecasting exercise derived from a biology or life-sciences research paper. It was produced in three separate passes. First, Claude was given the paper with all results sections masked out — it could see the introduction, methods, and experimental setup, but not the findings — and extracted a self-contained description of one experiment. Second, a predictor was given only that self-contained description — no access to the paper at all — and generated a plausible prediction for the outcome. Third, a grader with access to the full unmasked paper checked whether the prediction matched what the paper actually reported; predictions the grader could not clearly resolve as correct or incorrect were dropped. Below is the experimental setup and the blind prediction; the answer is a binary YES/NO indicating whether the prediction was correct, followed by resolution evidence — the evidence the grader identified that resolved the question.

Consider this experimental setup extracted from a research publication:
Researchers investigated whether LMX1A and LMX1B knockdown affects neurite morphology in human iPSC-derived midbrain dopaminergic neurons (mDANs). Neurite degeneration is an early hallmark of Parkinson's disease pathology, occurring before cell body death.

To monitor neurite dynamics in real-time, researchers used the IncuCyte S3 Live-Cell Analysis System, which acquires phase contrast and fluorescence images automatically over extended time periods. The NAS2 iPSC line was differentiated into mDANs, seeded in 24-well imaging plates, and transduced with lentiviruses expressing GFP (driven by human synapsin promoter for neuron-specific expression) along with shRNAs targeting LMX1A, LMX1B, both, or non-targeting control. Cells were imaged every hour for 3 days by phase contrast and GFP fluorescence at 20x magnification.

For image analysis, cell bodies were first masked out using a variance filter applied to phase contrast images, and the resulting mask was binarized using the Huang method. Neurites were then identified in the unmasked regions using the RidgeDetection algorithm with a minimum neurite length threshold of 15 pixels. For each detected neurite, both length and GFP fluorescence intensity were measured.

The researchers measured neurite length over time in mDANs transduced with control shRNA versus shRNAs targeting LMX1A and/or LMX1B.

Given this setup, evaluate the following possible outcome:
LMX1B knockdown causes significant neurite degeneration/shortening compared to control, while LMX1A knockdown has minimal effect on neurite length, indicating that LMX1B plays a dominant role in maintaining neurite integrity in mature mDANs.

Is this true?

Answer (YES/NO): NO